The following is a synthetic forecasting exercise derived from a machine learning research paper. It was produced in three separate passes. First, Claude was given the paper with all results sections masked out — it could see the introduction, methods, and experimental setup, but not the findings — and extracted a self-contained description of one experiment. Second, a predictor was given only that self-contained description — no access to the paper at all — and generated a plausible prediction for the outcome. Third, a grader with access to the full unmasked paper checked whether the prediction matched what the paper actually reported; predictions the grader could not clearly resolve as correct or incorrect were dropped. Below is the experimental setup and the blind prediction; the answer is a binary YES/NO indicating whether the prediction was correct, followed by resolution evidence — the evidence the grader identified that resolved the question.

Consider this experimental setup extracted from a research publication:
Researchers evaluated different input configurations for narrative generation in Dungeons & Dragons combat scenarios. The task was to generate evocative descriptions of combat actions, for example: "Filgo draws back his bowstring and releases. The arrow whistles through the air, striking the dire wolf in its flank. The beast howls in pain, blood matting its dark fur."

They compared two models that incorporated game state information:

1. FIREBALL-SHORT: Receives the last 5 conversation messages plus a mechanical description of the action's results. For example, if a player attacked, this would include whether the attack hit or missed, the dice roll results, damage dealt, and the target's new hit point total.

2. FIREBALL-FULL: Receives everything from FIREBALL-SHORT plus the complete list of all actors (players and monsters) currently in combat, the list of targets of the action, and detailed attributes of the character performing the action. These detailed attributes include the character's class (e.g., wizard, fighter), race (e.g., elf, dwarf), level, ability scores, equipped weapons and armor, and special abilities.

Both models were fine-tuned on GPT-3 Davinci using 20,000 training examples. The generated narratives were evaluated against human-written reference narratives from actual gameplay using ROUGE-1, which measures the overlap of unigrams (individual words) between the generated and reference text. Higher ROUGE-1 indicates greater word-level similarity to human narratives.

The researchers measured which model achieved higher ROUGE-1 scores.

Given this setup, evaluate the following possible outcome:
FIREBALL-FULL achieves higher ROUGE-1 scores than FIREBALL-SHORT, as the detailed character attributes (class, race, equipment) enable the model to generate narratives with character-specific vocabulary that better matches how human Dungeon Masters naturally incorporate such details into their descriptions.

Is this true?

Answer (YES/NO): YES